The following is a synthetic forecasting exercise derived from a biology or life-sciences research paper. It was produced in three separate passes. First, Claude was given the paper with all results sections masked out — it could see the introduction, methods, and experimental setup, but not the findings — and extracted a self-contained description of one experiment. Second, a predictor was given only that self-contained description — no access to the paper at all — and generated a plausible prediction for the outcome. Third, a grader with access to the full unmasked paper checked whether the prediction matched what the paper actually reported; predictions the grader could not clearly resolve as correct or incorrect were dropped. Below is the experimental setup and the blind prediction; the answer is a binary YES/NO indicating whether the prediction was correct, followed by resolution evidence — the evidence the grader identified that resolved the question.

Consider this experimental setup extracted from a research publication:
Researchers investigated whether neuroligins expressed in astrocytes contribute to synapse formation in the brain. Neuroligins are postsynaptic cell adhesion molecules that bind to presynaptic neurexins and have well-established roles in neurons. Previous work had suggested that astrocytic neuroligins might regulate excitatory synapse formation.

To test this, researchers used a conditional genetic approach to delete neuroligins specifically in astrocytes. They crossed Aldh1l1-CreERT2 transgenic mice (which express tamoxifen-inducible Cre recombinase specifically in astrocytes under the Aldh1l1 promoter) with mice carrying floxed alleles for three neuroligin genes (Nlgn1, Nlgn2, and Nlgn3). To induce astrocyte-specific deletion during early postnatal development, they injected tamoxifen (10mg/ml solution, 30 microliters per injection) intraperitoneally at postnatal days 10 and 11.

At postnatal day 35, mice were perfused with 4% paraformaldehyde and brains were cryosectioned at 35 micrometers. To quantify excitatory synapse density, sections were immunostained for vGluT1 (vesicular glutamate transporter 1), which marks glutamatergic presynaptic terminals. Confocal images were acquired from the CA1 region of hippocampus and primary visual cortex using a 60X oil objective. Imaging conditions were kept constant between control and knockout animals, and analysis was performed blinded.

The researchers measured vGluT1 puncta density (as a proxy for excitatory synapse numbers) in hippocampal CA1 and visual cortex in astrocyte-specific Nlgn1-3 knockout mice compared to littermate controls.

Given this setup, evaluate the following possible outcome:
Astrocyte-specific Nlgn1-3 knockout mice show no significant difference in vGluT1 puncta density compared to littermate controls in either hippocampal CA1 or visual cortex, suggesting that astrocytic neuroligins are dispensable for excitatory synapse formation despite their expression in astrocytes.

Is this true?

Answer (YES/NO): YES